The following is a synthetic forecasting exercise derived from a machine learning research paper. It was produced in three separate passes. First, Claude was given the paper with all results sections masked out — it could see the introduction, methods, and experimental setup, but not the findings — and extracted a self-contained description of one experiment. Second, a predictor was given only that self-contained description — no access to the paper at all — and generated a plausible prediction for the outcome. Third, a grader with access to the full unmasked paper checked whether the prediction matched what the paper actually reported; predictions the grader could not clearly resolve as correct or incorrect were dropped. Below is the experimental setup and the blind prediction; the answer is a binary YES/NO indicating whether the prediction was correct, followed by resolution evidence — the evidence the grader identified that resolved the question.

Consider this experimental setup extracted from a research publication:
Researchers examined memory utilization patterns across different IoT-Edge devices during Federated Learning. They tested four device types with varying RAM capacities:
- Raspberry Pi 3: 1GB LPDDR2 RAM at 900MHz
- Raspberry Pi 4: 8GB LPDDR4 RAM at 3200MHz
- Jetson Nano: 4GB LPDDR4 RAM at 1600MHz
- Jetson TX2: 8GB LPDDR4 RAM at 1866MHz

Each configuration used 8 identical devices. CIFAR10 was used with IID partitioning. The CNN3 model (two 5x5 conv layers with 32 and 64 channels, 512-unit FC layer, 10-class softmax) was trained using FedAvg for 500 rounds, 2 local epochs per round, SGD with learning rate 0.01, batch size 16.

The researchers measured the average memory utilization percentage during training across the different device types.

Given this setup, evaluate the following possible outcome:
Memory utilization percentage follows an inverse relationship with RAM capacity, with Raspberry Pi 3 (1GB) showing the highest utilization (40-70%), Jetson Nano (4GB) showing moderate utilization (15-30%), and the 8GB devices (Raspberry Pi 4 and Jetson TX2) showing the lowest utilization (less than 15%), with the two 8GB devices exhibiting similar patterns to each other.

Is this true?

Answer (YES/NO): NO